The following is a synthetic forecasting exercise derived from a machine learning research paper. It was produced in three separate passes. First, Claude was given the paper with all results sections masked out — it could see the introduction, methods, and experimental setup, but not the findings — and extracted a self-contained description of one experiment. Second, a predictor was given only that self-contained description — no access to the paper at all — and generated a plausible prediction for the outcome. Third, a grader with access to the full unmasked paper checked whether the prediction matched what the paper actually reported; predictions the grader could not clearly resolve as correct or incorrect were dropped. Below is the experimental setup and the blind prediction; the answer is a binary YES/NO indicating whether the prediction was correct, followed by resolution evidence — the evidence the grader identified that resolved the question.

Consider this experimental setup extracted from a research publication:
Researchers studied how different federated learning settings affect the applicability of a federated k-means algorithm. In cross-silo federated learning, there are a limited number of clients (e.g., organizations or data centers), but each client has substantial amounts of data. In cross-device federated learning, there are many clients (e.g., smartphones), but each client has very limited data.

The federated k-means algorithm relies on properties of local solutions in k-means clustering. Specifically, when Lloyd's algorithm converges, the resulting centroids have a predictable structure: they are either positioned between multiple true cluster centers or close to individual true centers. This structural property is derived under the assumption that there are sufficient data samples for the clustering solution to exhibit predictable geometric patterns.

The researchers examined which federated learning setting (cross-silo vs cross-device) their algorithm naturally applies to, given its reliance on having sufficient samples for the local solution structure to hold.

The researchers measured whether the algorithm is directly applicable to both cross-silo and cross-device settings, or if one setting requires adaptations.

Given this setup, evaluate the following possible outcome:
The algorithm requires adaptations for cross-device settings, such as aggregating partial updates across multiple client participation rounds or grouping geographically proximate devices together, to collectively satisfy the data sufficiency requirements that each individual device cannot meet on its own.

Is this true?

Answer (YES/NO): NO